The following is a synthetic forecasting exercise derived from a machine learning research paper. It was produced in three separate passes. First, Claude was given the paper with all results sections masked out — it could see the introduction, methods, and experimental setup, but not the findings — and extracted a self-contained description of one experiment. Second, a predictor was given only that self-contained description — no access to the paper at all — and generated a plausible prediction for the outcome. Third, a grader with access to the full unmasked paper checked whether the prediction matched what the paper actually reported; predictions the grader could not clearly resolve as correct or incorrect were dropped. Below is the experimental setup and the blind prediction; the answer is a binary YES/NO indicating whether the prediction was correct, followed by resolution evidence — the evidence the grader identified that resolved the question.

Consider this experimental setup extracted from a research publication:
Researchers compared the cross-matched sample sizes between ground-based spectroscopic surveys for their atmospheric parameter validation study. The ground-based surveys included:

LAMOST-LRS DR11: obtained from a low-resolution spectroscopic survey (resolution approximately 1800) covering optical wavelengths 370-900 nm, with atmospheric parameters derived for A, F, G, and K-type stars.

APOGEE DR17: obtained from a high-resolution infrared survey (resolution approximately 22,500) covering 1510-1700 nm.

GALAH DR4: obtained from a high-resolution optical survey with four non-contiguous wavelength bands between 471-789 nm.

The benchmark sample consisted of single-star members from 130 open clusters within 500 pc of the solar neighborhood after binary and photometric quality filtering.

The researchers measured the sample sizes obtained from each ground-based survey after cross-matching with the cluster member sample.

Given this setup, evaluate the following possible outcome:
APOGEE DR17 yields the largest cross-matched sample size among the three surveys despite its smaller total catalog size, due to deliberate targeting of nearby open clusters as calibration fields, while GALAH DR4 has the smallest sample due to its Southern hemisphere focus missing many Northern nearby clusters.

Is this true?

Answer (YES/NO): NO